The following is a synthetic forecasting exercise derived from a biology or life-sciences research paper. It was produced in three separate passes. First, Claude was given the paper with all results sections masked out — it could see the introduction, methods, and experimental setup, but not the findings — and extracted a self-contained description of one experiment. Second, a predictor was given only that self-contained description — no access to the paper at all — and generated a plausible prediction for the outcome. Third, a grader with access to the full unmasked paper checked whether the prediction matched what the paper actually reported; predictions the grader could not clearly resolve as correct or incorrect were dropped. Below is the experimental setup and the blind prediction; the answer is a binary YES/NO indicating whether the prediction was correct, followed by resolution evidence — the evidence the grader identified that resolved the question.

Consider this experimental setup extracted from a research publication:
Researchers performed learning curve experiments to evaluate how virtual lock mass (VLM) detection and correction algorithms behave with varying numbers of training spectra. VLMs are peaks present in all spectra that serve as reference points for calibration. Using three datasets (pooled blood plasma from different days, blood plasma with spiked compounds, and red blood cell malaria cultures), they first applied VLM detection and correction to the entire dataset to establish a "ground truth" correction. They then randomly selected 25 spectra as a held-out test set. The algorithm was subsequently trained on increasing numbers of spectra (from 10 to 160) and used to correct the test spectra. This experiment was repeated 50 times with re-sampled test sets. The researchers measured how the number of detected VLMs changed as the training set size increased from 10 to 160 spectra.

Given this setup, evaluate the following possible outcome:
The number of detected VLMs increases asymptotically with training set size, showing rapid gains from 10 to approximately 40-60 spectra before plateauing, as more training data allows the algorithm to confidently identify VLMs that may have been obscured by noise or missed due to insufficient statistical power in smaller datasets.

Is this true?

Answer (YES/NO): NO